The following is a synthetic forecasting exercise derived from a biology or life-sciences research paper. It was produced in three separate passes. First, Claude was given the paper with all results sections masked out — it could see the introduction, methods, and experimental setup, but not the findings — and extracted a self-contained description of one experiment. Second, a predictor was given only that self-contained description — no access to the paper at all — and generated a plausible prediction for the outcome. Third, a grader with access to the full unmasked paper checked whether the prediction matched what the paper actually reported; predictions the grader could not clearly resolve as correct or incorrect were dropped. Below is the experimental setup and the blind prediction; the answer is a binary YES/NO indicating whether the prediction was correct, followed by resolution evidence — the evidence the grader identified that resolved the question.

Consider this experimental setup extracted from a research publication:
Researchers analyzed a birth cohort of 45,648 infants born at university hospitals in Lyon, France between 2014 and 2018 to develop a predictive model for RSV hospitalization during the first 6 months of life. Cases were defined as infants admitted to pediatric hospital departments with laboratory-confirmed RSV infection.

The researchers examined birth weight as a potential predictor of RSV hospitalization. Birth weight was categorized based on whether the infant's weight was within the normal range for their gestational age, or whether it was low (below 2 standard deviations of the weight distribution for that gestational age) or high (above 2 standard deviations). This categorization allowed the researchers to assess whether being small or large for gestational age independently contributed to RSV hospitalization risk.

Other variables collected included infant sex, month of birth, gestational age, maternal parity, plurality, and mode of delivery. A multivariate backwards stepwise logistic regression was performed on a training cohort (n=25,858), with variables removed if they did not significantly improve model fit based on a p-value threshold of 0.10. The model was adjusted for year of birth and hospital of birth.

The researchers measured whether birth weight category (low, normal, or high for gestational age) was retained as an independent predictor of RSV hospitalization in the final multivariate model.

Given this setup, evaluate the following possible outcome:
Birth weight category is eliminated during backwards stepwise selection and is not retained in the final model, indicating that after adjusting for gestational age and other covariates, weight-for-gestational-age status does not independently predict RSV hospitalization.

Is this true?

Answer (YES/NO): YES